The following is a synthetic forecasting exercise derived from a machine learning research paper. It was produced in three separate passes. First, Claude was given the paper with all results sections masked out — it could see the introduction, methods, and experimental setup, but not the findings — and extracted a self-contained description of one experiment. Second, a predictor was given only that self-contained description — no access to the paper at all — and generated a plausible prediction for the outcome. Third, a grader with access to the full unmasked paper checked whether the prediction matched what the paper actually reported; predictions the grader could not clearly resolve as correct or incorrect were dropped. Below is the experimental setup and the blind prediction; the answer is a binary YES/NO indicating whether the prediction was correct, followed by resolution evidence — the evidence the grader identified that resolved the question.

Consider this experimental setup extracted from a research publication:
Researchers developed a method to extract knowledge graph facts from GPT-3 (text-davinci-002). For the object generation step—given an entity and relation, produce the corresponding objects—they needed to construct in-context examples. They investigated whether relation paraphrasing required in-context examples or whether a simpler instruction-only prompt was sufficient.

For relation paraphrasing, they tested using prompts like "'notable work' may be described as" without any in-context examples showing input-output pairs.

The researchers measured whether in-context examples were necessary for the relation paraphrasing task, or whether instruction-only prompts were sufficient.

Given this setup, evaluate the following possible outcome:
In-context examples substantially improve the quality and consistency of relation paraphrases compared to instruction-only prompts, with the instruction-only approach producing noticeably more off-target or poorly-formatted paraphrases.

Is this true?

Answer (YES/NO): NO